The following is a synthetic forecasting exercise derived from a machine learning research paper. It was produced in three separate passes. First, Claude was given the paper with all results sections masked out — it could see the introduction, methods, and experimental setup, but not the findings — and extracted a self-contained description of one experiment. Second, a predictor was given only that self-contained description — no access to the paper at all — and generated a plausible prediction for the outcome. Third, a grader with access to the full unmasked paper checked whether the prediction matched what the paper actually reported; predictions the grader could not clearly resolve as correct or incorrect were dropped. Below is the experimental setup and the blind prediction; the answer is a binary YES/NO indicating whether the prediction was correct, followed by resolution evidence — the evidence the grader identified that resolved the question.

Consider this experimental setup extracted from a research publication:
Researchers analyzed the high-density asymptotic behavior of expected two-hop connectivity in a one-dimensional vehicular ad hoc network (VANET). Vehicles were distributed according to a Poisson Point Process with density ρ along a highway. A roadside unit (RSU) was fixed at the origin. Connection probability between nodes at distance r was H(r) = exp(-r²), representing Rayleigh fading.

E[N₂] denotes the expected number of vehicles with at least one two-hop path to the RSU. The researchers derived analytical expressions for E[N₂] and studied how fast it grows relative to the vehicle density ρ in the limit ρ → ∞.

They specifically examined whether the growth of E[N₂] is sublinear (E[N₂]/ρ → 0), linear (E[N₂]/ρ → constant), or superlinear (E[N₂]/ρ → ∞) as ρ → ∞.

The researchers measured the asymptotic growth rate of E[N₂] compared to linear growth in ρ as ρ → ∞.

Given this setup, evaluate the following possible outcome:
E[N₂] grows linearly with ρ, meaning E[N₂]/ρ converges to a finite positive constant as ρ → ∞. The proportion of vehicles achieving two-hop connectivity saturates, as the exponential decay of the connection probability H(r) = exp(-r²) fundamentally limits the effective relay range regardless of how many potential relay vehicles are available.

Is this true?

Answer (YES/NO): NO